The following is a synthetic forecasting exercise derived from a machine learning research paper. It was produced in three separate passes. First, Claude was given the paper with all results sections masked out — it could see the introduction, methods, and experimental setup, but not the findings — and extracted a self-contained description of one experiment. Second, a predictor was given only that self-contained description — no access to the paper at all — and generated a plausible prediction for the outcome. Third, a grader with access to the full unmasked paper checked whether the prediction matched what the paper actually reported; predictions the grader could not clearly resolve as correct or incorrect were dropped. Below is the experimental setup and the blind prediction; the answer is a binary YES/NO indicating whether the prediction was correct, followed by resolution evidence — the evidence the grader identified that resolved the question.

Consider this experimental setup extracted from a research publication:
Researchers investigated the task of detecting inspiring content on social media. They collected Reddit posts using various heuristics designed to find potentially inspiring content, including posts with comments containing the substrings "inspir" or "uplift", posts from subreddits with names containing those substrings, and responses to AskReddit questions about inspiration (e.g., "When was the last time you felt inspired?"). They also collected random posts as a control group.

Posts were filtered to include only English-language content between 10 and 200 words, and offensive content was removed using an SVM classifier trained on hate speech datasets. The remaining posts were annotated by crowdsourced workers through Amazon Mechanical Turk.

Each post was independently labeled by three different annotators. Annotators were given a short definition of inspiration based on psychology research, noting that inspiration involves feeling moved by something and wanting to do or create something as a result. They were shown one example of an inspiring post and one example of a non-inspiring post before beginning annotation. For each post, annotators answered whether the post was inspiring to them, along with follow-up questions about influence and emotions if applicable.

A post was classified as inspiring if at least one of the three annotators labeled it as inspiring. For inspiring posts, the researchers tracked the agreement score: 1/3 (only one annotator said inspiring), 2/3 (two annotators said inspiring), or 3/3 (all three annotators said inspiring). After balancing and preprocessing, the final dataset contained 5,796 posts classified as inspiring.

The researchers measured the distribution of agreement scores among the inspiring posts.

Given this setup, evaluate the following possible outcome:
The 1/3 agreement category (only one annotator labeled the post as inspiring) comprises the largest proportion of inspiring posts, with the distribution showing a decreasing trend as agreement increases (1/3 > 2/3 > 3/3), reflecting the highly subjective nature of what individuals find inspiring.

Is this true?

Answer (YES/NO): NO